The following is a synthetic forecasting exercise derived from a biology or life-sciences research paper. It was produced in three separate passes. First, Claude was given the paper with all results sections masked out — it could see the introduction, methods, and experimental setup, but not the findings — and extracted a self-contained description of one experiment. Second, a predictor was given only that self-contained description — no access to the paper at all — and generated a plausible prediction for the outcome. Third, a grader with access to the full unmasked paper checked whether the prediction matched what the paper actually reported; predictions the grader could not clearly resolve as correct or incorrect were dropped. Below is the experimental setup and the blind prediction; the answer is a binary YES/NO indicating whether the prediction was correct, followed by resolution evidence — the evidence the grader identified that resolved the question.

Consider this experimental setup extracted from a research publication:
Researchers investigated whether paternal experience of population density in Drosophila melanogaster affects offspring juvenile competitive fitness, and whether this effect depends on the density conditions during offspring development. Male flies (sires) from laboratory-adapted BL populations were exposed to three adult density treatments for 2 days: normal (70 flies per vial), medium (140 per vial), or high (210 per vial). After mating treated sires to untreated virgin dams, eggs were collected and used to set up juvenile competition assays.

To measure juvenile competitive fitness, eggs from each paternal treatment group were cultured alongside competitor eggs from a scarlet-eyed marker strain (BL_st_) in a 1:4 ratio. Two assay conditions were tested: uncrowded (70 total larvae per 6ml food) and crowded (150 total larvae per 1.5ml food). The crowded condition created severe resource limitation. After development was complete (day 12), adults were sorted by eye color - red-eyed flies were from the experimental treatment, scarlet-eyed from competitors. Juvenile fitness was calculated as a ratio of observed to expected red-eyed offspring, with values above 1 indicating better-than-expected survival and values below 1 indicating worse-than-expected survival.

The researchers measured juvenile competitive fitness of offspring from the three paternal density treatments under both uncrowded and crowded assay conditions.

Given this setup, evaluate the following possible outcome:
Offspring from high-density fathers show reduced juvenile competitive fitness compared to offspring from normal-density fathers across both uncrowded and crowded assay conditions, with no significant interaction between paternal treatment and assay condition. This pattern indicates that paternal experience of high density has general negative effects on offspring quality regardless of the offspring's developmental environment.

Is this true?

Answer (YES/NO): NO